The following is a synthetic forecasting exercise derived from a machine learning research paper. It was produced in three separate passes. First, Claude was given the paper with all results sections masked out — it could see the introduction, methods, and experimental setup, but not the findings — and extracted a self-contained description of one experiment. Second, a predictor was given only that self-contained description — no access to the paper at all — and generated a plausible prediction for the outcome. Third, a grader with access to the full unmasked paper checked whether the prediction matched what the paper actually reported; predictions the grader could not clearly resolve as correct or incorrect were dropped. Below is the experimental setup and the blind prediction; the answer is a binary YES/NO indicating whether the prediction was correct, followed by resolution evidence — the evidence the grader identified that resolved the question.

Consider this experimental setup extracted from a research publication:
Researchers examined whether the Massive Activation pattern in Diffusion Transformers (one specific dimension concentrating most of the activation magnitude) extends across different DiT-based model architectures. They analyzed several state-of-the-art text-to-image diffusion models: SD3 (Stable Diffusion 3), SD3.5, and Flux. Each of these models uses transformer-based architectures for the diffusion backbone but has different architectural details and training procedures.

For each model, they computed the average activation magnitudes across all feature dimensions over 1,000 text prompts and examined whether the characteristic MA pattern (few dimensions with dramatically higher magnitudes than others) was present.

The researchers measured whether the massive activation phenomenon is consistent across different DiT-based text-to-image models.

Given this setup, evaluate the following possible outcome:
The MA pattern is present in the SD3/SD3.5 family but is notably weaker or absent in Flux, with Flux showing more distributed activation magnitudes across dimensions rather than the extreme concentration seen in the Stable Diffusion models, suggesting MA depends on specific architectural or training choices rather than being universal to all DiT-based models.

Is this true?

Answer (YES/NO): NO